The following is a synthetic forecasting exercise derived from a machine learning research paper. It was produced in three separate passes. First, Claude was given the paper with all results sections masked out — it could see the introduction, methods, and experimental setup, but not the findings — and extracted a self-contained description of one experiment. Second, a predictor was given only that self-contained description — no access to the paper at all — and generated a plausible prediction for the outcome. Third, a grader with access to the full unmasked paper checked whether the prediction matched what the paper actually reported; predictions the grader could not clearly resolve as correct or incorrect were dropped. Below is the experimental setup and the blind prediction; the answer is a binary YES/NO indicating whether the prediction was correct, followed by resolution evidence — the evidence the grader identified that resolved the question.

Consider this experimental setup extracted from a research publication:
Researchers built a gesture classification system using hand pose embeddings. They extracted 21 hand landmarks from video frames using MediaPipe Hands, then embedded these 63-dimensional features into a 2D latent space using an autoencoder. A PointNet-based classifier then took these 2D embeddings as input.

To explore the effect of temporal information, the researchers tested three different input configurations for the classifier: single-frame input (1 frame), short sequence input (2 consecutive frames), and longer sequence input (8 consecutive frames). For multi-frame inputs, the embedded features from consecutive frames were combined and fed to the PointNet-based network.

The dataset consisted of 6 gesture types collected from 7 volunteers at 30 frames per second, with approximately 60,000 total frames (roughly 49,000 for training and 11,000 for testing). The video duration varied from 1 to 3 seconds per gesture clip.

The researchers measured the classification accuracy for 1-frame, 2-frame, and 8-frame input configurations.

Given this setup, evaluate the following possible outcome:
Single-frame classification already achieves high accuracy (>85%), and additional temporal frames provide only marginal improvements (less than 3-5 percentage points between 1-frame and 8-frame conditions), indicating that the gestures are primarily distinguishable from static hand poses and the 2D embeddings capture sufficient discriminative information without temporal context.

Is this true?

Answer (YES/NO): NO